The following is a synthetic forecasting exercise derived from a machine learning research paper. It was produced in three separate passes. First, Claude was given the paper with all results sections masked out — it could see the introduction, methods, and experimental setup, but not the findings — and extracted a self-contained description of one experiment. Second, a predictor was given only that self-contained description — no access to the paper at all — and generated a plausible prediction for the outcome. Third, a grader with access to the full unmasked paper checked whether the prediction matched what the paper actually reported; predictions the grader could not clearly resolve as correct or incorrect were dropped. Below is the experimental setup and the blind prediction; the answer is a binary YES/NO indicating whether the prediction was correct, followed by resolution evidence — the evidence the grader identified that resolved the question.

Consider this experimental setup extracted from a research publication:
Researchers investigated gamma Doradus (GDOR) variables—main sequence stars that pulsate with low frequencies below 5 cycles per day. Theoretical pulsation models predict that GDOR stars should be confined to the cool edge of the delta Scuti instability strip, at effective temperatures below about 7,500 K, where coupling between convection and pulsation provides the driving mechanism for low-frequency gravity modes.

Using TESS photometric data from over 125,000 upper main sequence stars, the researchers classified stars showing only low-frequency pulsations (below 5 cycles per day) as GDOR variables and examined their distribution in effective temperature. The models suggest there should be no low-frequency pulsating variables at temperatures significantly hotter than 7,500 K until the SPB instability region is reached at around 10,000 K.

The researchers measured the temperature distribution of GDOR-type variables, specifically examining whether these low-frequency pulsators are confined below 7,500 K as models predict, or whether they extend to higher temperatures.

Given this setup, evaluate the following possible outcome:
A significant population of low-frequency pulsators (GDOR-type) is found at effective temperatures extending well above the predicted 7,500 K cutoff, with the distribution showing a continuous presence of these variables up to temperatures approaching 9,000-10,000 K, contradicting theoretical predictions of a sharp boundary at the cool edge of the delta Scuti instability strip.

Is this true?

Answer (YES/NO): YES